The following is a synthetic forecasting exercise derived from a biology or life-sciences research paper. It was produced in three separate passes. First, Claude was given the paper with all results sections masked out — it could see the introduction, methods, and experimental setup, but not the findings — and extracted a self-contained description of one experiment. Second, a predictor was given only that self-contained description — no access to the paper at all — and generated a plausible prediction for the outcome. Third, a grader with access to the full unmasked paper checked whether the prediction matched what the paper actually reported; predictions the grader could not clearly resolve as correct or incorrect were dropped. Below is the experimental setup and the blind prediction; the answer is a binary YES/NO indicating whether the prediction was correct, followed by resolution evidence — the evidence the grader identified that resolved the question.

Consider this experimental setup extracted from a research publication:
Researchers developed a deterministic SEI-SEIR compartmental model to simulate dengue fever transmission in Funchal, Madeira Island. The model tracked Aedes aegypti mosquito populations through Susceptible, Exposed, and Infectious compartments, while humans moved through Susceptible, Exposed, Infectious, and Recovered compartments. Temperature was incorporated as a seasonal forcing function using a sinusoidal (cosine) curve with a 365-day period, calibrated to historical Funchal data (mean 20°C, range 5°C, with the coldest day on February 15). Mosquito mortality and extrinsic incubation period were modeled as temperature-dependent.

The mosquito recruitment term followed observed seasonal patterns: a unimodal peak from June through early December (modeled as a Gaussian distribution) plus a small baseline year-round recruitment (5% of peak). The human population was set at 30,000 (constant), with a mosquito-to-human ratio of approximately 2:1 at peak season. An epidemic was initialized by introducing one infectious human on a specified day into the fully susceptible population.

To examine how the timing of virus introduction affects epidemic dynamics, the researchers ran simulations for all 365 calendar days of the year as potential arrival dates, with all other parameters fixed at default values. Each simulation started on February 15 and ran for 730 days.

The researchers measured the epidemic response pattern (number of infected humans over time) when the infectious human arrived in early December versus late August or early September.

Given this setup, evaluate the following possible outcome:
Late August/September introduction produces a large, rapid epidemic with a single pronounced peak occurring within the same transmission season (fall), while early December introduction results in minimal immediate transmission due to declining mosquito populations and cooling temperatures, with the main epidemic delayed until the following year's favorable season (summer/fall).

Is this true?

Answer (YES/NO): YES